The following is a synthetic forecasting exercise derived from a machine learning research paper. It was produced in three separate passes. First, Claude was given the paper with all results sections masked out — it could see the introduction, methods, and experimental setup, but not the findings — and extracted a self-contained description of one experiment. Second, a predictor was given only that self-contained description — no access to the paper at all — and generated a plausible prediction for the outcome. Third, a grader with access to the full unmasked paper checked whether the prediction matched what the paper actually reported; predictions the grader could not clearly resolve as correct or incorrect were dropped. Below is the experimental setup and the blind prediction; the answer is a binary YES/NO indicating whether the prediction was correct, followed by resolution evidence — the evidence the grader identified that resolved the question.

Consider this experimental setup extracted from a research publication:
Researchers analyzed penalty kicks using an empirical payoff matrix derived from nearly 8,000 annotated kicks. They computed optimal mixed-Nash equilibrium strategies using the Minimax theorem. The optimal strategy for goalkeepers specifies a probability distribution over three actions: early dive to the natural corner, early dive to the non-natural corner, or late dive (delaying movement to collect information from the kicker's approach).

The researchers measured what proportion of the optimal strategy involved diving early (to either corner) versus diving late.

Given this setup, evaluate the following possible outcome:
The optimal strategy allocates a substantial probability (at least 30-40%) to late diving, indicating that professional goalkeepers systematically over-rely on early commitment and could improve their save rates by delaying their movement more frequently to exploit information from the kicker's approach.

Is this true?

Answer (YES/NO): YES